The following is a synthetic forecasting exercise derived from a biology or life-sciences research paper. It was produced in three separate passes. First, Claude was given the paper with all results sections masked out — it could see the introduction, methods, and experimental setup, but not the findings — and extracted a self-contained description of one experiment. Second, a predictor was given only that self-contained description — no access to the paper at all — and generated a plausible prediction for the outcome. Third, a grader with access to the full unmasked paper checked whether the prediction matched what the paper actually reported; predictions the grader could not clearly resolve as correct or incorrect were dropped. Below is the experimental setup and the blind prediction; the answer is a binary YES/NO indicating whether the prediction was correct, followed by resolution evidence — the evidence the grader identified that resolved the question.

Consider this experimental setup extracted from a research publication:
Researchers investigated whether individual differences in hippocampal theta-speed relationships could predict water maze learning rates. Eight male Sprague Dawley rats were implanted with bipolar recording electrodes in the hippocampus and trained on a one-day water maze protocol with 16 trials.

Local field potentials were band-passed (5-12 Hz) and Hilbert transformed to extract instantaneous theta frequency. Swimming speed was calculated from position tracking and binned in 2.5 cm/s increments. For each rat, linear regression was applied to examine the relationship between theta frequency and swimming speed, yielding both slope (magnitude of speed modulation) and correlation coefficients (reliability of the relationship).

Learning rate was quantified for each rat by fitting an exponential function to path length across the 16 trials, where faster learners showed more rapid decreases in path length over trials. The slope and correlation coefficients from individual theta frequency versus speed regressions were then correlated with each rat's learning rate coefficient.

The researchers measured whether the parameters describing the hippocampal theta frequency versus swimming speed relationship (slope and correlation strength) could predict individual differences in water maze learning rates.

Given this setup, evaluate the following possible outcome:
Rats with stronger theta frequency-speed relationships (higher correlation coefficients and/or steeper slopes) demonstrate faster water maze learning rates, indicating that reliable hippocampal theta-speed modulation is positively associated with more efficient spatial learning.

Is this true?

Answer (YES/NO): YES